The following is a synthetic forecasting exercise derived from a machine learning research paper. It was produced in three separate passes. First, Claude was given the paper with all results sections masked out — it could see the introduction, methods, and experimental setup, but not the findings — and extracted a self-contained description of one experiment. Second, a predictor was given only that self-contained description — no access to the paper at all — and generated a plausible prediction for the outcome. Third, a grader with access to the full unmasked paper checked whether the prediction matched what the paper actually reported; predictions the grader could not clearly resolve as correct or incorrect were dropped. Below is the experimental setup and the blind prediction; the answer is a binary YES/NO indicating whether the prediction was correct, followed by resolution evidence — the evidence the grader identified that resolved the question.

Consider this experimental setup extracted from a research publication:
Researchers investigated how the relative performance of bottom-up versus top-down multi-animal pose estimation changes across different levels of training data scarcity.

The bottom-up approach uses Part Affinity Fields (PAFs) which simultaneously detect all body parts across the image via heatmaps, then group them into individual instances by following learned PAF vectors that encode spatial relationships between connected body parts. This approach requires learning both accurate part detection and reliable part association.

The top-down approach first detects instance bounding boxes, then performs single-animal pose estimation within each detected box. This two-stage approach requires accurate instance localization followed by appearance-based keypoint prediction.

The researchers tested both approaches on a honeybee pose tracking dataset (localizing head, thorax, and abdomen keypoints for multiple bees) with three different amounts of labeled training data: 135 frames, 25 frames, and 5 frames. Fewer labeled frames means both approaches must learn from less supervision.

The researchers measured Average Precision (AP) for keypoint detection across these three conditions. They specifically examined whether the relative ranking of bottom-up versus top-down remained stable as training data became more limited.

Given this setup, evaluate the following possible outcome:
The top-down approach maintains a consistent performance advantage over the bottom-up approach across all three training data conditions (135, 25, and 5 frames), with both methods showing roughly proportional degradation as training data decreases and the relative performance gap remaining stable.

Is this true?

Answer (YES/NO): NO